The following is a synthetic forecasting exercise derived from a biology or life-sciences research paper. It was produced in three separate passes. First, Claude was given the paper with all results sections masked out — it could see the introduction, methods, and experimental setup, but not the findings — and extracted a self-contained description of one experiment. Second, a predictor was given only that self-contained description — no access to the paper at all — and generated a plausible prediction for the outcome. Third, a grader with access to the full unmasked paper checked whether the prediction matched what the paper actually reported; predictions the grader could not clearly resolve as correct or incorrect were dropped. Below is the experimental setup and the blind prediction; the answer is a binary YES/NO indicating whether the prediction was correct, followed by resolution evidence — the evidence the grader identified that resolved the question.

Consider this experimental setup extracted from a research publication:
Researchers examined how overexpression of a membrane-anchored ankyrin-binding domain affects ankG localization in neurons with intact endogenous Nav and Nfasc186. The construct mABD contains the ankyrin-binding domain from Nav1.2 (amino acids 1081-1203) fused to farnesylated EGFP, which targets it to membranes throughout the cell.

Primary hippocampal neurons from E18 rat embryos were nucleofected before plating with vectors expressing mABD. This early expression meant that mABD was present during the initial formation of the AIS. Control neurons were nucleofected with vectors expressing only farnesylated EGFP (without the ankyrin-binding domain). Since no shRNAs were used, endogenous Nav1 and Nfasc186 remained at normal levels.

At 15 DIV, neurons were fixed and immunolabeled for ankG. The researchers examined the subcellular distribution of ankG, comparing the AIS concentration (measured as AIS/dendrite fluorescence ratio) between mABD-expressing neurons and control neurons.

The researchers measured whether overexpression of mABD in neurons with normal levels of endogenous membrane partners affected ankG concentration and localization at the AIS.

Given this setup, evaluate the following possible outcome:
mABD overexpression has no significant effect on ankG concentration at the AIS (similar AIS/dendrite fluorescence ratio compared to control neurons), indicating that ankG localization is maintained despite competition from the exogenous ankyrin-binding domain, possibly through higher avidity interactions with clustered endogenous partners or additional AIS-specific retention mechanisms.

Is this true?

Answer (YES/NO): NO